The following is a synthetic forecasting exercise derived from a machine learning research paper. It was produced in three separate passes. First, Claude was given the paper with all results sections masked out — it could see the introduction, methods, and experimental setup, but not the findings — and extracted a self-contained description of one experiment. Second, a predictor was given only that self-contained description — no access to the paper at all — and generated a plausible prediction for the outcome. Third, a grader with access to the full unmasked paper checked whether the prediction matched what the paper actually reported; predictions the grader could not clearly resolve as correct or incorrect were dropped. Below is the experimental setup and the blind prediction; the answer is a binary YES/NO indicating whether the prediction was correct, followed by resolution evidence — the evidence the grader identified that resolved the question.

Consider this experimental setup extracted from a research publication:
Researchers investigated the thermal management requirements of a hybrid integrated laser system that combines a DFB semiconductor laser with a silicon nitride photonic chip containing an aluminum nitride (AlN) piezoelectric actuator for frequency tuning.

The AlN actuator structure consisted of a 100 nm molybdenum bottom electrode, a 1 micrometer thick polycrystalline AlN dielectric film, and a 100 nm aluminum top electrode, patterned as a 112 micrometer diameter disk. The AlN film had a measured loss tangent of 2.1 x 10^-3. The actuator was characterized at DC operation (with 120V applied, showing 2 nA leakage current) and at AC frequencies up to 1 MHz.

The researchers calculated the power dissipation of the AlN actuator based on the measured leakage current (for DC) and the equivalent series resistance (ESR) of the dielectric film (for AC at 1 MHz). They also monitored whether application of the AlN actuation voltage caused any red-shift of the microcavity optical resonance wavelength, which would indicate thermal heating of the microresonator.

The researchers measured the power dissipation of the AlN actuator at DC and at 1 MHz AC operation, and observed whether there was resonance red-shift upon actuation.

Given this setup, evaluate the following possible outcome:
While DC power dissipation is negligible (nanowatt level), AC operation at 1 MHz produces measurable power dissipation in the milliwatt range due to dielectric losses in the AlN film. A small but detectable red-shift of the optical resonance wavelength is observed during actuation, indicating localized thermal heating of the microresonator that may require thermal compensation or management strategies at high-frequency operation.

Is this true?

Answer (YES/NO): NO